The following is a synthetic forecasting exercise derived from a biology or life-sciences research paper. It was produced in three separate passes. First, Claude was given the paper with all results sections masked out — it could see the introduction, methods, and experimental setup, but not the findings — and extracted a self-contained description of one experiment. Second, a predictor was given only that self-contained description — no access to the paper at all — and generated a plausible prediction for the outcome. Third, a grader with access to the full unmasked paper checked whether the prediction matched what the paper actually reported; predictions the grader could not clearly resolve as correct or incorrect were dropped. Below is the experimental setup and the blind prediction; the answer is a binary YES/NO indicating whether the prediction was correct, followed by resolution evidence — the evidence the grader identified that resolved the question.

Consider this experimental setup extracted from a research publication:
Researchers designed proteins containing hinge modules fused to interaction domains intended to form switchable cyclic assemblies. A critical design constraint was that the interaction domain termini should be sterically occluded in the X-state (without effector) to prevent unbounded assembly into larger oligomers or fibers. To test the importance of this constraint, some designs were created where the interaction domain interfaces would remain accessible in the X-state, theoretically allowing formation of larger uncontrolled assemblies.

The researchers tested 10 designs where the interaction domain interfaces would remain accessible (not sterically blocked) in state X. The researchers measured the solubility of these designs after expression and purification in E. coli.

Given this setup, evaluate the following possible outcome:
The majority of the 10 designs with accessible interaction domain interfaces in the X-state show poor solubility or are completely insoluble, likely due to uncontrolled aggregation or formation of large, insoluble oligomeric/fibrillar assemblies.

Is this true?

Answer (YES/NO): YES